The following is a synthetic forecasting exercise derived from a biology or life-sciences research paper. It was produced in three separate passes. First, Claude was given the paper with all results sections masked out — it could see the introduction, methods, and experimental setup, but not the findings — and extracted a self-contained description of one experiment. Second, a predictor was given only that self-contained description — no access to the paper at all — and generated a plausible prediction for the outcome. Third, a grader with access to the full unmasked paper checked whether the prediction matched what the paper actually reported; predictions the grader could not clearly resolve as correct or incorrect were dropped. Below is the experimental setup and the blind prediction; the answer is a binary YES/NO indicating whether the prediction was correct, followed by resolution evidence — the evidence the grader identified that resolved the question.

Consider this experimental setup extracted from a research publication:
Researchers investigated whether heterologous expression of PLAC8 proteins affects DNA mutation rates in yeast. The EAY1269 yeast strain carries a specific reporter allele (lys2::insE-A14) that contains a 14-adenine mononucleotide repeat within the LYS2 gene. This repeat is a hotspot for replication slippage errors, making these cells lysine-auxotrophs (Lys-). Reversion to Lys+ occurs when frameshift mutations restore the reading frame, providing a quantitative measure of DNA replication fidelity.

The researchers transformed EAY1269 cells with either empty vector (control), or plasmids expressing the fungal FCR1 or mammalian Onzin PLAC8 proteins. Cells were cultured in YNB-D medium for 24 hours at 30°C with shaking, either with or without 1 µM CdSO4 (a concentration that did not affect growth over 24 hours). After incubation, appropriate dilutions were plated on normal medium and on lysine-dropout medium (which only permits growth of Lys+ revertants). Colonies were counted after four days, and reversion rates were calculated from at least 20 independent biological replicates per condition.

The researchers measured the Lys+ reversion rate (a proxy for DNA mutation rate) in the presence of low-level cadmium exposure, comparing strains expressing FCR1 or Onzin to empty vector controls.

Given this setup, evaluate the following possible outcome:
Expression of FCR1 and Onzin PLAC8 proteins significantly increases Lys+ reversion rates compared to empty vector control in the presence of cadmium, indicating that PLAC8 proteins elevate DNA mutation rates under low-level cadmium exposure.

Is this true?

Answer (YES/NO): NO